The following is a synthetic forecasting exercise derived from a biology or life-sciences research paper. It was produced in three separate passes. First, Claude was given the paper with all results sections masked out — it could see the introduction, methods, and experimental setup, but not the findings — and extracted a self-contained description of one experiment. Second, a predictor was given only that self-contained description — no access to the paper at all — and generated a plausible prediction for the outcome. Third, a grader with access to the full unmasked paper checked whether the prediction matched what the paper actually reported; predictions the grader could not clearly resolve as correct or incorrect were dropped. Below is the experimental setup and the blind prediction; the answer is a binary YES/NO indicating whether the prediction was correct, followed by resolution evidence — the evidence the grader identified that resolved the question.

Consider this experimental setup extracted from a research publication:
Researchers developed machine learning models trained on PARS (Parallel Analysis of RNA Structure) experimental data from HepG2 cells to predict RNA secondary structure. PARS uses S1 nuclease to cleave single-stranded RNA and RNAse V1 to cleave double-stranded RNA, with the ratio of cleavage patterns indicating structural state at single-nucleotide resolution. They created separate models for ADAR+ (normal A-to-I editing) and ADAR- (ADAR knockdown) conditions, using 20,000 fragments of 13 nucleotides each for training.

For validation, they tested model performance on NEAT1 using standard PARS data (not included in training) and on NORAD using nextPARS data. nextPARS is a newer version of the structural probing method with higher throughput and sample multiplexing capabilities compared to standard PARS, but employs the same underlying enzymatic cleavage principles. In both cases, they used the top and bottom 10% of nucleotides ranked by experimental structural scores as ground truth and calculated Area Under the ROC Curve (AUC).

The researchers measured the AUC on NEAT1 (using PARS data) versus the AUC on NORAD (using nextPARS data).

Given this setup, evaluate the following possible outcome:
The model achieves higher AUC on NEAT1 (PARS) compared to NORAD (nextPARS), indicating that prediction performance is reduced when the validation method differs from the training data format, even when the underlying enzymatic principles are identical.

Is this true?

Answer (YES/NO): YES